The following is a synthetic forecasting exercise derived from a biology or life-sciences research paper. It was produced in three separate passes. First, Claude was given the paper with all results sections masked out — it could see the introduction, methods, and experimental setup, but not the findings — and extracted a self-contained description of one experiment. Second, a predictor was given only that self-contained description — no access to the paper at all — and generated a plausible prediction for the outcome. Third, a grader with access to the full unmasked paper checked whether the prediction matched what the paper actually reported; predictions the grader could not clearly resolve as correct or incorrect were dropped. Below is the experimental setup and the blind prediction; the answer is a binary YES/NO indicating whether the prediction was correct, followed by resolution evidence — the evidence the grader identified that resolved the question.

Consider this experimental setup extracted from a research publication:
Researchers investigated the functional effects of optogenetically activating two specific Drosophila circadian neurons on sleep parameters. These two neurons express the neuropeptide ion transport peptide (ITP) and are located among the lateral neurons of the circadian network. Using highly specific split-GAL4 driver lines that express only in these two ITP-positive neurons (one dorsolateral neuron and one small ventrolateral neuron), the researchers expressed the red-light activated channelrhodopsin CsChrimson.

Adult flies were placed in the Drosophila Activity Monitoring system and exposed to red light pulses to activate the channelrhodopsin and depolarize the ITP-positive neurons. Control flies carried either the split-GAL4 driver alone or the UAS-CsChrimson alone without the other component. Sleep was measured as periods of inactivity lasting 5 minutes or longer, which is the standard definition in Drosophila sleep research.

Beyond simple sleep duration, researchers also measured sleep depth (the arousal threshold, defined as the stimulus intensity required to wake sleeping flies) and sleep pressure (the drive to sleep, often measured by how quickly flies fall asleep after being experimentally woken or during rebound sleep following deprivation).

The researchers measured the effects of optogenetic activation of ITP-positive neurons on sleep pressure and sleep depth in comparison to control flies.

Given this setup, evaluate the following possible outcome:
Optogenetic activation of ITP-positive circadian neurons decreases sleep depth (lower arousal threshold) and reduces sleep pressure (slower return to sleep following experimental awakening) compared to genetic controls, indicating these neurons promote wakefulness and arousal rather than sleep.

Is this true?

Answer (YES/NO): YES